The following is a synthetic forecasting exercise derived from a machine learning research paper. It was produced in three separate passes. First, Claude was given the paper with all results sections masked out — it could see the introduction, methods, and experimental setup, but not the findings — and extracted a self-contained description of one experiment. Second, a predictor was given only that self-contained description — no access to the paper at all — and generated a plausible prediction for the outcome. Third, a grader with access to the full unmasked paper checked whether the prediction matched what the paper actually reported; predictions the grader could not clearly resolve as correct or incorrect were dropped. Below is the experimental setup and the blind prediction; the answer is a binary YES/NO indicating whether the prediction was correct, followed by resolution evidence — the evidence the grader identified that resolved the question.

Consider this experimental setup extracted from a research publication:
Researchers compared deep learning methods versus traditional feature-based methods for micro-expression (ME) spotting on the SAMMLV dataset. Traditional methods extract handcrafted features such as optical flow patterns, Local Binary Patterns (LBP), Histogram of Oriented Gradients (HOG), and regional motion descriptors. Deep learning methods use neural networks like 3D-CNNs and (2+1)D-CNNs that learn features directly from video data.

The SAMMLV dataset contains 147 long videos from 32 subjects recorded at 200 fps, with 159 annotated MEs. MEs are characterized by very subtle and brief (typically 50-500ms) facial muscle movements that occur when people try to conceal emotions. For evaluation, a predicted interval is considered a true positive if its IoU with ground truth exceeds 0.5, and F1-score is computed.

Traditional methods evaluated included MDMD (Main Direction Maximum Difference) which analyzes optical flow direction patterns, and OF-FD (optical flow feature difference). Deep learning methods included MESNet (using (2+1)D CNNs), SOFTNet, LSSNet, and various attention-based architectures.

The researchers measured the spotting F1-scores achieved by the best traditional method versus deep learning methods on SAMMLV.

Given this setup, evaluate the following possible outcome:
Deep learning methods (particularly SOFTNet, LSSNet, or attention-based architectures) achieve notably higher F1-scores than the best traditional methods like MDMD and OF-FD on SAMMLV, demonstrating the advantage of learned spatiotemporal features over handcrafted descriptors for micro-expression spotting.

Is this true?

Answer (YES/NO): NO